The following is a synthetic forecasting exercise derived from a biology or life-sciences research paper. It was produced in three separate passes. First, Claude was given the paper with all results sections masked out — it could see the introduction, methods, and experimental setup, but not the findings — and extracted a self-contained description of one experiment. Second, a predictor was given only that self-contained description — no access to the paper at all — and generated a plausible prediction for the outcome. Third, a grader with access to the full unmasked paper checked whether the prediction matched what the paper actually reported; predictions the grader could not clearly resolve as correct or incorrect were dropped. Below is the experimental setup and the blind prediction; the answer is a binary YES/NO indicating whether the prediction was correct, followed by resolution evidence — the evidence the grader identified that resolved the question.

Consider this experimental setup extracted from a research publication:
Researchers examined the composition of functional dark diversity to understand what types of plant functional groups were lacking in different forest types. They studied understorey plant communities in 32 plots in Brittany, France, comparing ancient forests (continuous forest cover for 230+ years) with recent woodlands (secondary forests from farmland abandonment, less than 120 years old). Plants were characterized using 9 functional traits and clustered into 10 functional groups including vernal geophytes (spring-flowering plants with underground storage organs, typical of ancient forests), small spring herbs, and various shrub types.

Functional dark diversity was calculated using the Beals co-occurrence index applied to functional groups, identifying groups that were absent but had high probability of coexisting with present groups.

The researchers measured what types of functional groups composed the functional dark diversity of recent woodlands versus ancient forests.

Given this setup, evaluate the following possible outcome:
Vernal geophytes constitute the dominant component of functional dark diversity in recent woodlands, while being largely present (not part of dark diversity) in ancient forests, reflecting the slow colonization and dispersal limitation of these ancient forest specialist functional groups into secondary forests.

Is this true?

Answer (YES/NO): NO